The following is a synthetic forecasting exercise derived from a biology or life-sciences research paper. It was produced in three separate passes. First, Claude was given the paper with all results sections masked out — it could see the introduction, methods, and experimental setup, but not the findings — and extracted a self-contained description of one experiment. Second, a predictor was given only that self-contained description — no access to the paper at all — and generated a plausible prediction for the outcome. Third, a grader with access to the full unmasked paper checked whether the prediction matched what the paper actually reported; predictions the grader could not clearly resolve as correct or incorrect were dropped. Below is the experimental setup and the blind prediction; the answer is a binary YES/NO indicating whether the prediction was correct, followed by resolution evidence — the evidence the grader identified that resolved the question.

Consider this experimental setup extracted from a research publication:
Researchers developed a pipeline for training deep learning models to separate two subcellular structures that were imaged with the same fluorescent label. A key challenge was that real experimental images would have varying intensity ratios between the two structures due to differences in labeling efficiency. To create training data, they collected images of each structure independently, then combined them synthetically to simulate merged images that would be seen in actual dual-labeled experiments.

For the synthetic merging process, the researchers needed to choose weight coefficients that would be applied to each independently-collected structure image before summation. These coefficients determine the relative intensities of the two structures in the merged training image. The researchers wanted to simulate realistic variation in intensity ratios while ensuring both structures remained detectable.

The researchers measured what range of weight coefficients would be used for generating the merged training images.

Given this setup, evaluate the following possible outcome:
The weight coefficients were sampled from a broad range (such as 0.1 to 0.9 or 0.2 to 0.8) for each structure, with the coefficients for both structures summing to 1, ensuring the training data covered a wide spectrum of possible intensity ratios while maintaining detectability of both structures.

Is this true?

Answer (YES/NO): NO